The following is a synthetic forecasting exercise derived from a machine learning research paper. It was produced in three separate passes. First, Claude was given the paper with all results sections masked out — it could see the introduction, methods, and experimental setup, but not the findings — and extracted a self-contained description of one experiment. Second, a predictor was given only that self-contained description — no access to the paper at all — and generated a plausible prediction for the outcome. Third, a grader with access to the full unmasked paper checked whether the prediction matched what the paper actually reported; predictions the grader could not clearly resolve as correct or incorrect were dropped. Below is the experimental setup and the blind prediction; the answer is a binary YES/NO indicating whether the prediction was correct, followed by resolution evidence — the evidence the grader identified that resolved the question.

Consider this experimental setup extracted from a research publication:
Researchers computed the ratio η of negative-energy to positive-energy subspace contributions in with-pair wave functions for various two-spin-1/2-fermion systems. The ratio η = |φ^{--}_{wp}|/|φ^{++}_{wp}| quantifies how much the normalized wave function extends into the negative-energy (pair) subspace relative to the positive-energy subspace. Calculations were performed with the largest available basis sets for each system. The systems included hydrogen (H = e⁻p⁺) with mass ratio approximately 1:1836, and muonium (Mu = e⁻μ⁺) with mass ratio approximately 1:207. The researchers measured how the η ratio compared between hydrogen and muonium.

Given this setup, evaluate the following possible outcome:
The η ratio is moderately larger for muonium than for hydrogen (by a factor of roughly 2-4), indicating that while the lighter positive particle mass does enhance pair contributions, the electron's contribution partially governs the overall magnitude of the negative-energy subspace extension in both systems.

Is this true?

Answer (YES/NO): NO